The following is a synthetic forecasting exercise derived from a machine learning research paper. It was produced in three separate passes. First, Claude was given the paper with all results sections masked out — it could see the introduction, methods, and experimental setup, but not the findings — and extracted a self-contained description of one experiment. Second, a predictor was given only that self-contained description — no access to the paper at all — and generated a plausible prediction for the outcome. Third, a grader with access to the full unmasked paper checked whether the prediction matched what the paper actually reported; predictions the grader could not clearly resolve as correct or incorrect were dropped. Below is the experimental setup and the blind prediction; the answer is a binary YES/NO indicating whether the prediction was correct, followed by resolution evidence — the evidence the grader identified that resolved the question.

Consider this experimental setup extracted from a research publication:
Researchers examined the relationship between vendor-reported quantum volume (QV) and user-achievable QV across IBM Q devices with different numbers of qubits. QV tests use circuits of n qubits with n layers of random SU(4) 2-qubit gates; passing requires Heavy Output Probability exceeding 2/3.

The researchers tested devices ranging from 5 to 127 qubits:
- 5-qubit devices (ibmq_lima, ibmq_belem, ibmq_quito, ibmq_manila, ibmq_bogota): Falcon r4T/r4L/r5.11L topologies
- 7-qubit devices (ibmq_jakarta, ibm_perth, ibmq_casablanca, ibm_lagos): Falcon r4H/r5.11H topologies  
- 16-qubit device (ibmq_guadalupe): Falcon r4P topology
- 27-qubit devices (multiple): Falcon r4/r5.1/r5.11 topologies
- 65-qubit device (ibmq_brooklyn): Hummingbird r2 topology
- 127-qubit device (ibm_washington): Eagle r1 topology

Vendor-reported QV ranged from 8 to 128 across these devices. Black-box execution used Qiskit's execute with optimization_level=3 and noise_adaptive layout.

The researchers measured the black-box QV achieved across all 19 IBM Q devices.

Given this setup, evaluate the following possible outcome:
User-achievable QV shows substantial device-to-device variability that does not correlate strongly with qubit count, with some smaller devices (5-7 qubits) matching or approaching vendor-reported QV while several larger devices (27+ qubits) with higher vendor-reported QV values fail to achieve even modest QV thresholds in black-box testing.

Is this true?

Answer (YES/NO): NO